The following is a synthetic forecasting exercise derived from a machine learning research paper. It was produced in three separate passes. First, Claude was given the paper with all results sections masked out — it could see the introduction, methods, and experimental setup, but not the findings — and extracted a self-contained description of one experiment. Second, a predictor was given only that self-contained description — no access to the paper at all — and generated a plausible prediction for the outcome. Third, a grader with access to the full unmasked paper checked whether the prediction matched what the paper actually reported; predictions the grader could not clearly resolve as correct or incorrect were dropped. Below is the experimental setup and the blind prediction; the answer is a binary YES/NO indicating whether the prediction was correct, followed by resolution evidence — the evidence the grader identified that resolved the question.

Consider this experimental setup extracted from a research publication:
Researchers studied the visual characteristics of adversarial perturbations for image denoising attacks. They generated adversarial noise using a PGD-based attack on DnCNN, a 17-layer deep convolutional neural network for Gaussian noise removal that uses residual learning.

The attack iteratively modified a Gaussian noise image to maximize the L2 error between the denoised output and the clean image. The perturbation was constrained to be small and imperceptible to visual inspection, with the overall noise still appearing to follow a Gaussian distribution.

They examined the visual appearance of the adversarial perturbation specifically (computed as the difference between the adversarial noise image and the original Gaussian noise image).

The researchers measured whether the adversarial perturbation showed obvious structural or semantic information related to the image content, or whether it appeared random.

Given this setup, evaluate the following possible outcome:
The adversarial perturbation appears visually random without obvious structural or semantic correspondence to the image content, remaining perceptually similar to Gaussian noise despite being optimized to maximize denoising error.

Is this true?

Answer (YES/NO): YES